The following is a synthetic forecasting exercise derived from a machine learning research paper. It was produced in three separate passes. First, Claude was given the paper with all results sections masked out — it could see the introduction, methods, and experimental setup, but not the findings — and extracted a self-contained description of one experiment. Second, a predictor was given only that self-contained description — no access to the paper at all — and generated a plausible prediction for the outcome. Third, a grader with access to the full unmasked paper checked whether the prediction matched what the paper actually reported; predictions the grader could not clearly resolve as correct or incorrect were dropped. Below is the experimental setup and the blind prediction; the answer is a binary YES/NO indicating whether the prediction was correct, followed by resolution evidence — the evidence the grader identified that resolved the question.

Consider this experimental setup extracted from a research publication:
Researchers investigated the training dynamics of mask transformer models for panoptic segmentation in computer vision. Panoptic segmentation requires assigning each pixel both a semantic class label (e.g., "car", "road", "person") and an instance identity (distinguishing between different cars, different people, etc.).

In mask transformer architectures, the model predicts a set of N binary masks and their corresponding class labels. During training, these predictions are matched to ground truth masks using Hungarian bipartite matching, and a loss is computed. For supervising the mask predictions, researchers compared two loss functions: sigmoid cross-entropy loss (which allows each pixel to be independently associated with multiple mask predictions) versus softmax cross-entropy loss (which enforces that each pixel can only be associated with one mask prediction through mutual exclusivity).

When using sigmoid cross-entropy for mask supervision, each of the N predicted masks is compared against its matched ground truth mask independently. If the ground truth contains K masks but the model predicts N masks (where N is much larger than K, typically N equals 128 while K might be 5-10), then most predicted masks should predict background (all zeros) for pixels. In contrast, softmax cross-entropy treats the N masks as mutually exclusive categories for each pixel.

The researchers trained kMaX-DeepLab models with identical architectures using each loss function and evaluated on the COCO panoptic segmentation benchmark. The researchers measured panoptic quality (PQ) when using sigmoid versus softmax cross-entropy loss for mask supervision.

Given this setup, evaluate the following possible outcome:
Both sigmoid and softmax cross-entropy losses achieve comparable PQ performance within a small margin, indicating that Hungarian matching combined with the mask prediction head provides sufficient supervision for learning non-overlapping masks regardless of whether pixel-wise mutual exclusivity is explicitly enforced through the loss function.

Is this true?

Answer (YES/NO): NO